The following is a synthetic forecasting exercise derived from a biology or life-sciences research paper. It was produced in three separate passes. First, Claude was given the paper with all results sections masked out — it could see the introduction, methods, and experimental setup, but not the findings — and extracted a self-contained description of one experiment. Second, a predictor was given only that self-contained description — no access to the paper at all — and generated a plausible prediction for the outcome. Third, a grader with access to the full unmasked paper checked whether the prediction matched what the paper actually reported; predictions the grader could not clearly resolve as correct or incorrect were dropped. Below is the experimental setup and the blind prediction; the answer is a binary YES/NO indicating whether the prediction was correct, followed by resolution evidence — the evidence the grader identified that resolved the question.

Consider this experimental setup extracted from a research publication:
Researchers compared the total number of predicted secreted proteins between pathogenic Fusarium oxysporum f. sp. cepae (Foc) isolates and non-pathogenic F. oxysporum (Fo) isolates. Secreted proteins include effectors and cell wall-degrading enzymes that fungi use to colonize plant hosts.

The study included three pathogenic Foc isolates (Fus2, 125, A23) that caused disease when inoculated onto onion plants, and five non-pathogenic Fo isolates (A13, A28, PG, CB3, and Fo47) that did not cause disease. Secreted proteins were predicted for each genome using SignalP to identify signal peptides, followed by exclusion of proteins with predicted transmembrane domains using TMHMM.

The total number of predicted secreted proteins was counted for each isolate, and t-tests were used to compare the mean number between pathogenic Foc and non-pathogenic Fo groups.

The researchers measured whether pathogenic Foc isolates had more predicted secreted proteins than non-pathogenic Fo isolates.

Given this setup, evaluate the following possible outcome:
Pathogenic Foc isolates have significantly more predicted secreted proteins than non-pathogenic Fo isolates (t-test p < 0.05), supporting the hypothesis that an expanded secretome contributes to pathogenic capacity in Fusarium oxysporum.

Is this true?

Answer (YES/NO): NO